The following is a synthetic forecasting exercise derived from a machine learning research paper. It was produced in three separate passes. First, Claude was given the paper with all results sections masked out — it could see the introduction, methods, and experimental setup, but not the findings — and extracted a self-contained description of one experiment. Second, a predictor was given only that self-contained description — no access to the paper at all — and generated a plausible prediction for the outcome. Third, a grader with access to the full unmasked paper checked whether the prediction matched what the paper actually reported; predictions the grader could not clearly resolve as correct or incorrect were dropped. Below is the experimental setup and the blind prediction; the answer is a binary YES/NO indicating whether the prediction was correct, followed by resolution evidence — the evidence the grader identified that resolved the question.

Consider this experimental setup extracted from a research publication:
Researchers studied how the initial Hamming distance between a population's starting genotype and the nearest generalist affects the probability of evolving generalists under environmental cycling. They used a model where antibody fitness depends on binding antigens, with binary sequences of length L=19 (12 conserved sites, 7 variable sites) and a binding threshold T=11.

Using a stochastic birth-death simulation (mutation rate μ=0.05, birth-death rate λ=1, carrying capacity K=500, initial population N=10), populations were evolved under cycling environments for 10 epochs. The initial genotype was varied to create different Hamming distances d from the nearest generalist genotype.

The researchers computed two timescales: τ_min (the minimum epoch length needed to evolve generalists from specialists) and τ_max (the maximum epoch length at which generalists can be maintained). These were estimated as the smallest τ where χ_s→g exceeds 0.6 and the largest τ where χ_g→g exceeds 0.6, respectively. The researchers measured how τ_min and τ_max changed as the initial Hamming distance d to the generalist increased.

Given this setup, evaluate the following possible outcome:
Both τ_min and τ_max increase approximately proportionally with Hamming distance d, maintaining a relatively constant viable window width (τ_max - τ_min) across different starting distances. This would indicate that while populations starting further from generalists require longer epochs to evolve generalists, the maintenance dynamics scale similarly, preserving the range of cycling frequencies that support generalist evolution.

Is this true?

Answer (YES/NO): NO